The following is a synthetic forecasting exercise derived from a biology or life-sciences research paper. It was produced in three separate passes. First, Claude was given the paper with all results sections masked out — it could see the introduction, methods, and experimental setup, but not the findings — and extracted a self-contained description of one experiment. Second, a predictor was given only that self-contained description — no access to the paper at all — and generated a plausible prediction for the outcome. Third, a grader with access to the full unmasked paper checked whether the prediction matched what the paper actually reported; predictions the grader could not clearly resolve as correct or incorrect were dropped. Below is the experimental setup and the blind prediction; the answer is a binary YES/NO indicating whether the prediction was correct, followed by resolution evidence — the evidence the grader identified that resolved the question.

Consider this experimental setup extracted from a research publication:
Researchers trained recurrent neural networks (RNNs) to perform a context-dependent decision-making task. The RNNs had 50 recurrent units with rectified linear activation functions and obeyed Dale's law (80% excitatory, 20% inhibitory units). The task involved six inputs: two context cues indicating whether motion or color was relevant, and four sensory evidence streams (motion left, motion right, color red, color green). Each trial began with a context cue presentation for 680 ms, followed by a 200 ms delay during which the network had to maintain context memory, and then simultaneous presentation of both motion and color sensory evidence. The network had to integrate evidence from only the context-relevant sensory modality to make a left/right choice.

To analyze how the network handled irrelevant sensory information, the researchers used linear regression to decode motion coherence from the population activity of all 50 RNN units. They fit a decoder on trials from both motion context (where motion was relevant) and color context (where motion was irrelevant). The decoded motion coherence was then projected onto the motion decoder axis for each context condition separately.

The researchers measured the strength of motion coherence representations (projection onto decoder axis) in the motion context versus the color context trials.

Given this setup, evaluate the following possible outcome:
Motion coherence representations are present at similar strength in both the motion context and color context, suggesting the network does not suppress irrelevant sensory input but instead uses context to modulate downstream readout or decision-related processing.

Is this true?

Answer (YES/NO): YES